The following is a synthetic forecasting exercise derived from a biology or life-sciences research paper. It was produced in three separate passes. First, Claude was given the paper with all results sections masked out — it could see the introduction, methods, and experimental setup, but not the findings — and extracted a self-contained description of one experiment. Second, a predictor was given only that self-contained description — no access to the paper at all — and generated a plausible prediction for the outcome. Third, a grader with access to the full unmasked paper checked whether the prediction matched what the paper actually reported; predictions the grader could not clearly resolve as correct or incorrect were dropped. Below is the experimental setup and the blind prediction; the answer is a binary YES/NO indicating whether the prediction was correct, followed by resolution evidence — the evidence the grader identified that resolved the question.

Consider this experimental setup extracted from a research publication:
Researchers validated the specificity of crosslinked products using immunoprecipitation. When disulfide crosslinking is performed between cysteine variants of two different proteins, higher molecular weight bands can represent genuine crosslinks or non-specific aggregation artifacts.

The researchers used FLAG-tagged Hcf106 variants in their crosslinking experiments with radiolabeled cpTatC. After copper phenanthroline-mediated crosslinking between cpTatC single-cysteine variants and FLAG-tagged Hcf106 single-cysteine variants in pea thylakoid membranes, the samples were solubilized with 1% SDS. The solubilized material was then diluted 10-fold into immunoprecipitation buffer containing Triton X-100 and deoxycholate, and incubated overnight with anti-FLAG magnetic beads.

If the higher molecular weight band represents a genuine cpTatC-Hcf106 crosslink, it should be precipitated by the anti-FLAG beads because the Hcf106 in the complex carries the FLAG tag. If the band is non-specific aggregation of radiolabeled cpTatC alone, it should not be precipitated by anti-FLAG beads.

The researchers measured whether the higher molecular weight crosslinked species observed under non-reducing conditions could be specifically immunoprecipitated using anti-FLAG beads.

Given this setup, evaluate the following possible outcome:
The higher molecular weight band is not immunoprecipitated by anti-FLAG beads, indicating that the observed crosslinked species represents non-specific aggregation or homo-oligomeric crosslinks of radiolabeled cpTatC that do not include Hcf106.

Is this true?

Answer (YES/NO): NO